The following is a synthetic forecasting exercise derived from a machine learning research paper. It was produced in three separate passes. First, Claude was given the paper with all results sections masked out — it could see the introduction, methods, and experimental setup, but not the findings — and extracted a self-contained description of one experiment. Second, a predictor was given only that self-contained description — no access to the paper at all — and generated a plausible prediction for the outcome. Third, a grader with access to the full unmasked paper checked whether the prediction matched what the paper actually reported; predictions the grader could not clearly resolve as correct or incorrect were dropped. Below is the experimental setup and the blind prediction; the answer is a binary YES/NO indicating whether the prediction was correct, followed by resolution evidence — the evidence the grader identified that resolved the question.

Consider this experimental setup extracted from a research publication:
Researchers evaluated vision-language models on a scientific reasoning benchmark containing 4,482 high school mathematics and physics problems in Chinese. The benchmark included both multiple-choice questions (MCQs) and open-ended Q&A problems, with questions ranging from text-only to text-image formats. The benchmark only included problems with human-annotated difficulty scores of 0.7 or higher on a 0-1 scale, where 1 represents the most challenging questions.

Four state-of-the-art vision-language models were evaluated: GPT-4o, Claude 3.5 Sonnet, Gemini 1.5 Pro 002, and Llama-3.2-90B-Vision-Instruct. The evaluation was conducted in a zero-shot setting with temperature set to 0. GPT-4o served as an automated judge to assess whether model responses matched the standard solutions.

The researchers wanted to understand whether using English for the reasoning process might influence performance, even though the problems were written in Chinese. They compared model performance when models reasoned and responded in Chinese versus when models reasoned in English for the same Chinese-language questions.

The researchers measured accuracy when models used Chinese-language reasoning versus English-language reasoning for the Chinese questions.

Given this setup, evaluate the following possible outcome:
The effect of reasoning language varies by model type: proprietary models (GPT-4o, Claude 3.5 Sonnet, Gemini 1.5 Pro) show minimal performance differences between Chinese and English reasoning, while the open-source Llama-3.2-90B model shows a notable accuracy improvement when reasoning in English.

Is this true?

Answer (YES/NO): NO